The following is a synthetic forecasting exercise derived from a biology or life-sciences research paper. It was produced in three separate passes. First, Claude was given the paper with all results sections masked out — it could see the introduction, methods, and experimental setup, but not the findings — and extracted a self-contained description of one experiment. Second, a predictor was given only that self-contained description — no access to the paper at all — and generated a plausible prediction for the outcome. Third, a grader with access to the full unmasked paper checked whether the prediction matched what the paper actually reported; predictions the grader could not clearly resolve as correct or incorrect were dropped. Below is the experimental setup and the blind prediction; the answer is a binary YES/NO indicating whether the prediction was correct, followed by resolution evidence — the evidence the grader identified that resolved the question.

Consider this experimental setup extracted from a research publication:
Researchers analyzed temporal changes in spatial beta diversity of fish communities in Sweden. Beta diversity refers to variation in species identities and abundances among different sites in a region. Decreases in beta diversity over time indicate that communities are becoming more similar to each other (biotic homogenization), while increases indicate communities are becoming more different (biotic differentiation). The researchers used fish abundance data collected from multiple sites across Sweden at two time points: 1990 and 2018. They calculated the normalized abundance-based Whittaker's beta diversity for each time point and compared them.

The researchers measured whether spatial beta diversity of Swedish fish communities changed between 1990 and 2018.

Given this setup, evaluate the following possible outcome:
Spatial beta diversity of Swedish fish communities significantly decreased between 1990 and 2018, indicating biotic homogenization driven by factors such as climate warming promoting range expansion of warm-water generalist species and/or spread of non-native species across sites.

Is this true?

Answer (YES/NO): NO